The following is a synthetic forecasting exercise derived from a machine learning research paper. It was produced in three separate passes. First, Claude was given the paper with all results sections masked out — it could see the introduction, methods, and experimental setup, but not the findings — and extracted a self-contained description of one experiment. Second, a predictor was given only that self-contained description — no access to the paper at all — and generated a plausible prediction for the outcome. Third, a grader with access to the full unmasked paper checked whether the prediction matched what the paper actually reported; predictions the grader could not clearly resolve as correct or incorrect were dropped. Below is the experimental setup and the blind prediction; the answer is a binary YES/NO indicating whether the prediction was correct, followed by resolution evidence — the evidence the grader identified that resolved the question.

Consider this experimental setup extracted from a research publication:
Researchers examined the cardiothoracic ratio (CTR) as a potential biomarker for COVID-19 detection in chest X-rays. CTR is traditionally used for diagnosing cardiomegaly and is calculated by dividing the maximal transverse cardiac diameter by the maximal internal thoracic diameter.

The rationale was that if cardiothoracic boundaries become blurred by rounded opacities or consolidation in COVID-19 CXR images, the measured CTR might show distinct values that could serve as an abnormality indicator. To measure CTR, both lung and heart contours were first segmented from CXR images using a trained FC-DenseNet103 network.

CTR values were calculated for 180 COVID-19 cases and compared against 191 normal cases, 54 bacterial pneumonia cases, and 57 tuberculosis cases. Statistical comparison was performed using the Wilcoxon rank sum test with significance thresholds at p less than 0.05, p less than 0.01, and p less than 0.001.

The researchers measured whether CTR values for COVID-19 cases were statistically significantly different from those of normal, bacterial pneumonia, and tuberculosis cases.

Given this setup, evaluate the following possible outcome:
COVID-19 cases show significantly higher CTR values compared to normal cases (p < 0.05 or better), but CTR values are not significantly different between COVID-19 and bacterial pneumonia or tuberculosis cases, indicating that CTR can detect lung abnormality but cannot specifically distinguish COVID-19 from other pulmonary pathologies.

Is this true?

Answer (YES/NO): NO